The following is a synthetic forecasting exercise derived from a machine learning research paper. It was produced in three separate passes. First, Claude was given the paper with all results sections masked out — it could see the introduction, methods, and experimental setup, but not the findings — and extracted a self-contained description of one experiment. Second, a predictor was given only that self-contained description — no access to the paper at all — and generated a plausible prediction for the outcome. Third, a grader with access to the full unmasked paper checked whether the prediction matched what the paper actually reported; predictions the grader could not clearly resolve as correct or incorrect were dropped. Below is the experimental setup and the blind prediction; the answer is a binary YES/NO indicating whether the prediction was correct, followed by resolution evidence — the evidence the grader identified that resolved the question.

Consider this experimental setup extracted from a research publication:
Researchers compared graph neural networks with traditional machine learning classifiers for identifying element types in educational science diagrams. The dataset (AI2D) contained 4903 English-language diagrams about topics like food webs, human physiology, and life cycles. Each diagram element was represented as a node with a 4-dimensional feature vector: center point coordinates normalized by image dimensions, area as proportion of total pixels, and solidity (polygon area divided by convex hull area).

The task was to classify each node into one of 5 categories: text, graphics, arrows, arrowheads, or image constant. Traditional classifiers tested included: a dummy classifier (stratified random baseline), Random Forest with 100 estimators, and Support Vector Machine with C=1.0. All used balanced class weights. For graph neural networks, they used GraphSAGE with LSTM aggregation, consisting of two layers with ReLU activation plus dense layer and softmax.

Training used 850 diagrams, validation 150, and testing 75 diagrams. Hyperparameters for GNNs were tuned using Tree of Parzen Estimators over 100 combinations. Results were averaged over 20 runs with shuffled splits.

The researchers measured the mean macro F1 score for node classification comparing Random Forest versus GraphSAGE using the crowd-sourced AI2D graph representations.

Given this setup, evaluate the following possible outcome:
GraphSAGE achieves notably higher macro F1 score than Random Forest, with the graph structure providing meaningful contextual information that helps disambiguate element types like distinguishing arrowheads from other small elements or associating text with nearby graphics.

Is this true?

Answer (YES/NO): YES